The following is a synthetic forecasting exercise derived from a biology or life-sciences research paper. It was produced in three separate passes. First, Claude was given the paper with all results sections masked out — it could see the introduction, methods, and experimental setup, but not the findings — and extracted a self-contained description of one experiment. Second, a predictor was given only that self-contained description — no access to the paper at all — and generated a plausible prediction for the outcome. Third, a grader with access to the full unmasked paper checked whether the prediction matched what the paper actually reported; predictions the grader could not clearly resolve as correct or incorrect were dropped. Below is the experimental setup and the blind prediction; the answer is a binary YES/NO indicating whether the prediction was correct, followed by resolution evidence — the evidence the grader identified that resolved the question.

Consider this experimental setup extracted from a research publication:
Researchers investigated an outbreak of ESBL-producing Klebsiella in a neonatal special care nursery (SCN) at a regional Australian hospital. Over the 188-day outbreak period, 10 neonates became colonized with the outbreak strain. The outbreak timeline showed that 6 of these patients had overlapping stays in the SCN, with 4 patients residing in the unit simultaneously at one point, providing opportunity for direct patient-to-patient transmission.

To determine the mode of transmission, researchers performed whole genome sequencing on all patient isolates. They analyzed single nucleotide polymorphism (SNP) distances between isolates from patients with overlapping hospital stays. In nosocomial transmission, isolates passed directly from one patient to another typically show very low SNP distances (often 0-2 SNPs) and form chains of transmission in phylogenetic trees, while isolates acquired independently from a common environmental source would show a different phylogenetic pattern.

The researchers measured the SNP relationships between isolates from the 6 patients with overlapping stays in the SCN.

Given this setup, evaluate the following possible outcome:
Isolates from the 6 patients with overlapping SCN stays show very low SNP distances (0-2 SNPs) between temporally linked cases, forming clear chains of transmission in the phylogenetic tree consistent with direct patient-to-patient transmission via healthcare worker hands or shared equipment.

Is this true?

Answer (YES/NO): NO